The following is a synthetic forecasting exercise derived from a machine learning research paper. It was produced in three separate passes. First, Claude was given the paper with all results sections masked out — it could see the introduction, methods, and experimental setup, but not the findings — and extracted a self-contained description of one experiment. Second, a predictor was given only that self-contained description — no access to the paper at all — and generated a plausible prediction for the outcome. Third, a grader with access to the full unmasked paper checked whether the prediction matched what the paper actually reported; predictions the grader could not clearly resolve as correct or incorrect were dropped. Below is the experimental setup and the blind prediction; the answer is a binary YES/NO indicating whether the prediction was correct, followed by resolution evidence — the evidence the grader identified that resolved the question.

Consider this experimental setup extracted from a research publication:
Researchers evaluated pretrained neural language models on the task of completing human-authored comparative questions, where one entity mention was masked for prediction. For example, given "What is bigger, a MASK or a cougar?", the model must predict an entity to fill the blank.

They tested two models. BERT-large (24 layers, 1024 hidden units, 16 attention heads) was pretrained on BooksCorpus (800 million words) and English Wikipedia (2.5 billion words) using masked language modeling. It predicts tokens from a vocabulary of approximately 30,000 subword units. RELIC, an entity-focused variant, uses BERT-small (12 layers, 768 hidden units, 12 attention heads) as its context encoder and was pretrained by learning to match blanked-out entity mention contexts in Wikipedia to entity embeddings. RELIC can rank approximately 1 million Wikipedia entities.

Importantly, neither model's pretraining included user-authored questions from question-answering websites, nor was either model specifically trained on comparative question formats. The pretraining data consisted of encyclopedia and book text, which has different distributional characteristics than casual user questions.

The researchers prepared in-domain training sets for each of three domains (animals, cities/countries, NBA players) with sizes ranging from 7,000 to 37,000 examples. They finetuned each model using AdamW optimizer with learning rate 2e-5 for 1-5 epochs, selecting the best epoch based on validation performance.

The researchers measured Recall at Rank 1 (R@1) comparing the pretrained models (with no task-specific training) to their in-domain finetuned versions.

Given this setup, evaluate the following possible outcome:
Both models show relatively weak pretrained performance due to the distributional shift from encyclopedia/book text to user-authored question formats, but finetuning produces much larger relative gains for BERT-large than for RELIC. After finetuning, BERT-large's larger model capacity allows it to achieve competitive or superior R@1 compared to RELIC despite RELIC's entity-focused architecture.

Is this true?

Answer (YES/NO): NO